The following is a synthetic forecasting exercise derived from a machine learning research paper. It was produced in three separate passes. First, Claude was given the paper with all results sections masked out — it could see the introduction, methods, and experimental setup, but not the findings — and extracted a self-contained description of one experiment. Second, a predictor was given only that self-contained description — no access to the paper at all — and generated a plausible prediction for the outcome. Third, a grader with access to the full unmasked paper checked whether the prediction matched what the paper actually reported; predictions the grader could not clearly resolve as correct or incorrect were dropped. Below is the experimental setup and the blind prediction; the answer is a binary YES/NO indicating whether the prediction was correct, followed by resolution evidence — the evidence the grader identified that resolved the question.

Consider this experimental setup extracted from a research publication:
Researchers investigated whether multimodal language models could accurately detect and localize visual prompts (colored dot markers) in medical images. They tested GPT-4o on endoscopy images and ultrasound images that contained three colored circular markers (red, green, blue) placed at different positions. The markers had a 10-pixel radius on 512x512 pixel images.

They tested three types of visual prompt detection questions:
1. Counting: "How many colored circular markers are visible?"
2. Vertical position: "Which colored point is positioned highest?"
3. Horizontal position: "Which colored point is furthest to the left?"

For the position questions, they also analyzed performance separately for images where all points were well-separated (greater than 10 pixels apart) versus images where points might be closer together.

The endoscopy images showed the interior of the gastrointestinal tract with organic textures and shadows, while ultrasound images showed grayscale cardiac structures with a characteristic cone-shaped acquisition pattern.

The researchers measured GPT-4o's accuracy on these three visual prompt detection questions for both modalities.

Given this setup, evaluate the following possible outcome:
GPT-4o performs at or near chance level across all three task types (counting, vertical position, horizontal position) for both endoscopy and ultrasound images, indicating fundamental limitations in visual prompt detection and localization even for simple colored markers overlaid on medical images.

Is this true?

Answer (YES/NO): NO